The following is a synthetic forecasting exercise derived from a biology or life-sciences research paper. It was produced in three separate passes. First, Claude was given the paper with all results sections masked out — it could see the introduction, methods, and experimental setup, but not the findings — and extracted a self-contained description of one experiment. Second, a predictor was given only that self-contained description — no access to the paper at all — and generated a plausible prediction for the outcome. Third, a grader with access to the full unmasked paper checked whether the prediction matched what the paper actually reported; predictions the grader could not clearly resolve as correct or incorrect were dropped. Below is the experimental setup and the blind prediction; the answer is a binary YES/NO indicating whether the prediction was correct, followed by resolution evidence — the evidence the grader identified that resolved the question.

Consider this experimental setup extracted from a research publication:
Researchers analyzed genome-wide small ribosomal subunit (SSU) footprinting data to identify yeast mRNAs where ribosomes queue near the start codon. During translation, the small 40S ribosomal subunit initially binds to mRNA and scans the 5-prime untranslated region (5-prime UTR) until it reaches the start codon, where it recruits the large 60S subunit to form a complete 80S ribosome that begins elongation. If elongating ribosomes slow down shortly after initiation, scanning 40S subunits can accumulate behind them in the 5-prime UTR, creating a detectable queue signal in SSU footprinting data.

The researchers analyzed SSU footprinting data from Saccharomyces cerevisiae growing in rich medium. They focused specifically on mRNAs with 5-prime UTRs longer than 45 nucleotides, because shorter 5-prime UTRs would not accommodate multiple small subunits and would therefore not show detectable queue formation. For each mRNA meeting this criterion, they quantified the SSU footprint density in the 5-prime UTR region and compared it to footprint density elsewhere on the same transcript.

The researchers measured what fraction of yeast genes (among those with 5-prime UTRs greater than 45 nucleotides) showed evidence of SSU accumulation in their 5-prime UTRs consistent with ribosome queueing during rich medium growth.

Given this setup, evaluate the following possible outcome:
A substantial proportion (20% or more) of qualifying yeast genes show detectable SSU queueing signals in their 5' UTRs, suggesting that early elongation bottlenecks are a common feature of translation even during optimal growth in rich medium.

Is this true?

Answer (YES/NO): NO